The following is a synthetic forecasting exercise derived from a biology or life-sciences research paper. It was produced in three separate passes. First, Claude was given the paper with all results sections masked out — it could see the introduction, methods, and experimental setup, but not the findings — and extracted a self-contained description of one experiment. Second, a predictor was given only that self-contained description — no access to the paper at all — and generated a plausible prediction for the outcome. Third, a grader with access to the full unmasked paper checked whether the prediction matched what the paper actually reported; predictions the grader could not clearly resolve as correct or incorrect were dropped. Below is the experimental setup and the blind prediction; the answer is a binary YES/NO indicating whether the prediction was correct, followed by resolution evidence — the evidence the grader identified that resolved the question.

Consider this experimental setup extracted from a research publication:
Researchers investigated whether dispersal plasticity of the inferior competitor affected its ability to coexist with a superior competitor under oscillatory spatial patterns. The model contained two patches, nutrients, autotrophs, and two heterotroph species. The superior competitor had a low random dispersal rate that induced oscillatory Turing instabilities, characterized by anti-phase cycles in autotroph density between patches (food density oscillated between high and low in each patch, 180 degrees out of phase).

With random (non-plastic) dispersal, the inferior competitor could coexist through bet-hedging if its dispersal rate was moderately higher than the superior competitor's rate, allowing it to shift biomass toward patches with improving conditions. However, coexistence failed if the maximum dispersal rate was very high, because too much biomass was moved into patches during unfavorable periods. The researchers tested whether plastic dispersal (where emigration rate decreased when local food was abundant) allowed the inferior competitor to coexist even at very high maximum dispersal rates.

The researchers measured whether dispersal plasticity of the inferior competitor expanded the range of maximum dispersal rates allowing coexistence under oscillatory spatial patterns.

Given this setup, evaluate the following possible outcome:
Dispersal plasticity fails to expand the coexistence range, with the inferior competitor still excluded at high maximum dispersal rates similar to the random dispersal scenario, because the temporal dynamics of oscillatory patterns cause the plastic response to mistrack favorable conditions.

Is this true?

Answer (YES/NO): NO